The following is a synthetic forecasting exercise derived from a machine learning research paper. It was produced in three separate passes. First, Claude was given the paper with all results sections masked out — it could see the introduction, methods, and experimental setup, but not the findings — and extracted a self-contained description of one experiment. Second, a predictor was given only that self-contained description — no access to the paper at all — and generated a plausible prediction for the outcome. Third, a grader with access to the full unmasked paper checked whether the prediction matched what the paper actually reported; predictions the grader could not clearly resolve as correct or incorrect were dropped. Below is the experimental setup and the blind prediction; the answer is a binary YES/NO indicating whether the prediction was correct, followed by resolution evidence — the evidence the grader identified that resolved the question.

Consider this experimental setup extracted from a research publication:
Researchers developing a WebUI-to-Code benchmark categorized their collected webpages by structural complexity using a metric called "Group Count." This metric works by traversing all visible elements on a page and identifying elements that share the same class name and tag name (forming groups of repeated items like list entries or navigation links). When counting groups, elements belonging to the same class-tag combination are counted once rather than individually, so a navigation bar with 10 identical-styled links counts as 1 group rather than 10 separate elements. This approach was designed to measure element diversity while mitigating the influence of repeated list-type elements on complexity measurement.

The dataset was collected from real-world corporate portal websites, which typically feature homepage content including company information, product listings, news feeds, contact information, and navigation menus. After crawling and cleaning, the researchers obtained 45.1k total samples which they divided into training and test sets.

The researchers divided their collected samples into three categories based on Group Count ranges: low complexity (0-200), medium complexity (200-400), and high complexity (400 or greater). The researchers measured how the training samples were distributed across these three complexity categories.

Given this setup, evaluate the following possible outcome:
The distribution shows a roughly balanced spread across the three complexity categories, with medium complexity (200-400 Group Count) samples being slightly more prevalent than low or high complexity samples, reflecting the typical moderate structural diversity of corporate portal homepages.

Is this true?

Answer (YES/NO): NO